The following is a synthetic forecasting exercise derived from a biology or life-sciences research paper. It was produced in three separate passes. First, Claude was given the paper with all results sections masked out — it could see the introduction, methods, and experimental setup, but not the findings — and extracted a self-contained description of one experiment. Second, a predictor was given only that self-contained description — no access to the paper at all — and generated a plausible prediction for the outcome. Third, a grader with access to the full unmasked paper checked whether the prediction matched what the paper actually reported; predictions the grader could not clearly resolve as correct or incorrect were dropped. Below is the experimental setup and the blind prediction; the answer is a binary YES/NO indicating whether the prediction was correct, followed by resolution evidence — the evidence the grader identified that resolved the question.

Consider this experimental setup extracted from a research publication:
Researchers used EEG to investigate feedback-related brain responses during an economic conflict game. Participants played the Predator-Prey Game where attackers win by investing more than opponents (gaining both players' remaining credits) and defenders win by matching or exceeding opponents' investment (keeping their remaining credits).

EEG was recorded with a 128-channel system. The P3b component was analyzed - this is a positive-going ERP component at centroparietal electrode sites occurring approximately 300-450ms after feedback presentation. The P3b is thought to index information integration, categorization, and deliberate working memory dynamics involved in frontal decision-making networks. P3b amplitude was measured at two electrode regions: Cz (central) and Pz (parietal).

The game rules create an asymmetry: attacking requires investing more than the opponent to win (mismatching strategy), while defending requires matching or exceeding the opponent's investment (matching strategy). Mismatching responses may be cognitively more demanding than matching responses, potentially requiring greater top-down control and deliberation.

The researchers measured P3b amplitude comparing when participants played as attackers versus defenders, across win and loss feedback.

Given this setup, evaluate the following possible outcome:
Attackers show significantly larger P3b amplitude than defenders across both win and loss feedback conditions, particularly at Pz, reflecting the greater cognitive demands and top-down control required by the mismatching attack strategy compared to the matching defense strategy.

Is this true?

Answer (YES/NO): NO